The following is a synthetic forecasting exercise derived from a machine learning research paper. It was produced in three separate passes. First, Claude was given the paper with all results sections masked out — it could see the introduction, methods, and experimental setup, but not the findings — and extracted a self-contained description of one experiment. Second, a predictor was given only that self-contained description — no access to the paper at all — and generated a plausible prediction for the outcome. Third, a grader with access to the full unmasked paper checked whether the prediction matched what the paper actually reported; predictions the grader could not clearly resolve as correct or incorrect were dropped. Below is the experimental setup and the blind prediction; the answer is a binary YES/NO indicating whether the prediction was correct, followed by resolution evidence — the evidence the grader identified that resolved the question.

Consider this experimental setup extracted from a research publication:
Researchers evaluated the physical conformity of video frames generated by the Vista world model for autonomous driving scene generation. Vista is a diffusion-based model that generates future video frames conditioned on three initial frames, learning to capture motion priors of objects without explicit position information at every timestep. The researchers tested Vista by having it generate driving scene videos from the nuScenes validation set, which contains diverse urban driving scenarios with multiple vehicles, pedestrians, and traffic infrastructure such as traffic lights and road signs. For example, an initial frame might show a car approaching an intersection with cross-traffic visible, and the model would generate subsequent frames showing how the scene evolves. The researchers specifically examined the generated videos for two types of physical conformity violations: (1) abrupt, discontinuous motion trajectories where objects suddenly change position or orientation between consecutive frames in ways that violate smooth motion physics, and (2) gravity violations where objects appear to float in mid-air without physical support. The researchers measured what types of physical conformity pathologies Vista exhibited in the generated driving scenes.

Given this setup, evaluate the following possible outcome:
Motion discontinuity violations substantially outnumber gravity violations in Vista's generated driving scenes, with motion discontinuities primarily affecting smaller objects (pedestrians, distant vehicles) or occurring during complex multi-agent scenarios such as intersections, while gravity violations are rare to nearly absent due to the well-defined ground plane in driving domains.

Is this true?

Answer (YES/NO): NO